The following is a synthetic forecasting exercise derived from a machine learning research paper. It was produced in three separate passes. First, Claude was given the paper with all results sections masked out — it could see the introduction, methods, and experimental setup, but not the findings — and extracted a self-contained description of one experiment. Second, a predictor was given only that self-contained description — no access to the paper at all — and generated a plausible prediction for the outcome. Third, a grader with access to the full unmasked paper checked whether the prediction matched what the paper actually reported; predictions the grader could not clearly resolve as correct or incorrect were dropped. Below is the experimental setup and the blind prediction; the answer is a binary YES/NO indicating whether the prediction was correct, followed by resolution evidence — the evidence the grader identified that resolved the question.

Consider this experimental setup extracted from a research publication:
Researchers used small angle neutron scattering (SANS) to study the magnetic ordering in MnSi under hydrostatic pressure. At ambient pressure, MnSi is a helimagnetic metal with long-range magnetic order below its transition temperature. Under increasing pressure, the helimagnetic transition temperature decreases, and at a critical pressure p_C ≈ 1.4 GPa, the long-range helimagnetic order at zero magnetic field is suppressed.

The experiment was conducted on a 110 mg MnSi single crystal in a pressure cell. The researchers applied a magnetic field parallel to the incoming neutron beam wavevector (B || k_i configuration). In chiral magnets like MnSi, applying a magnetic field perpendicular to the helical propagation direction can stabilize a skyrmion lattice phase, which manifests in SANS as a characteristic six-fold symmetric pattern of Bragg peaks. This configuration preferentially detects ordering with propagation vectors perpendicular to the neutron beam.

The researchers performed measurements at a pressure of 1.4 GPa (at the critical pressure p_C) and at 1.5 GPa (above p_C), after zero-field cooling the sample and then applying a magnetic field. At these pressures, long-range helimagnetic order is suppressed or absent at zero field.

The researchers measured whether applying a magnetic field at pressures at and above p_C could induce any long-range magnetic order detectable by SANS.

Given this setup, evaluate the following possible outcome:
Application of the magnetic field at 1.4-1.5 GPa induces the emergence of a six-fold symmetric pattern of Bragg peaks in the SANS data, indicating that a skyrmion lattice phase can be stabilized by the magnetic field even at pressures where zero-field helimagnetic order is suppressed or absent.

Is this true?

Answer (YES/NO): YES